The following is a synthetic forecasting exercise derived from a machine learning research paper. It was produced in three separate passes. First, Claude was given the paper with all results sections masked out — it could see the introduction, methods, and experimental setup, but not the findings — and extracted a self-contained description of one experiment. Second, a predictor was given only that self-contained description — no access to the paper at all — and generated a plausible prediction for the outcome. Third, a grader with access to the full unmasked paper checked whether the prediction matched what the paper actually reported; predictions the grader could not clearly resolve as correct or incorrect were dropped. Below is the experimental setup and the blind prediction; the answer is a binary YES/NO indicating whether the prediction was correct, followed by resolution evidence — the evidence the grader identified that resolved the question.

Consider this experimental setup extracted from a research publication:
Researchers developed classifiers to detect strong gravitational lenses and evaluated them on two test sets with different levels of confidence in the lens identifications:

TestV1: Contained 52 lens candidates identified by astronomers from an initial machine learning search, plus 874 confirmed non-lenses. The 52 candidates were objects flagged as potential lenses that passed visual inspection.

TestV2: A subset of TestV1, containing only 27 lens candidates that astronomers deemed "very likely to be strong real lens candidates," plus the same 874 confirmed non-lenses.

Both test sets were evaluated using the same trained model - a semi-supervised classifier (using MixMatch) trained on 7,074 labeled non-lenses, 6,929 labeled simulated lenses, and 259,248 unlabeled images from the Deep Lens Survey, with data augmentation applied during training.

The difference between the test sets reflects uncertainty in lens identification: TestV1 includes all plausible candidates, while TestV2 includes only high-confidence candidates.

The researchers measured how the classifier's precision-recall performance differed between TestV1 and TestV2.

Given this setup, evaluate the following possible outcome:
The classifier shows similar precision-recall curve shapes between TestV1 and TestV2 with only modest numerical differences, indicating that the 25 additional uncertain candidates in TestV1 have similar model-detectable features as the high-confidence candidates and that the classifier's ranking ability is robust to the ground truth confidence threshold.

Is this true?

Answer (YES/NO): NO